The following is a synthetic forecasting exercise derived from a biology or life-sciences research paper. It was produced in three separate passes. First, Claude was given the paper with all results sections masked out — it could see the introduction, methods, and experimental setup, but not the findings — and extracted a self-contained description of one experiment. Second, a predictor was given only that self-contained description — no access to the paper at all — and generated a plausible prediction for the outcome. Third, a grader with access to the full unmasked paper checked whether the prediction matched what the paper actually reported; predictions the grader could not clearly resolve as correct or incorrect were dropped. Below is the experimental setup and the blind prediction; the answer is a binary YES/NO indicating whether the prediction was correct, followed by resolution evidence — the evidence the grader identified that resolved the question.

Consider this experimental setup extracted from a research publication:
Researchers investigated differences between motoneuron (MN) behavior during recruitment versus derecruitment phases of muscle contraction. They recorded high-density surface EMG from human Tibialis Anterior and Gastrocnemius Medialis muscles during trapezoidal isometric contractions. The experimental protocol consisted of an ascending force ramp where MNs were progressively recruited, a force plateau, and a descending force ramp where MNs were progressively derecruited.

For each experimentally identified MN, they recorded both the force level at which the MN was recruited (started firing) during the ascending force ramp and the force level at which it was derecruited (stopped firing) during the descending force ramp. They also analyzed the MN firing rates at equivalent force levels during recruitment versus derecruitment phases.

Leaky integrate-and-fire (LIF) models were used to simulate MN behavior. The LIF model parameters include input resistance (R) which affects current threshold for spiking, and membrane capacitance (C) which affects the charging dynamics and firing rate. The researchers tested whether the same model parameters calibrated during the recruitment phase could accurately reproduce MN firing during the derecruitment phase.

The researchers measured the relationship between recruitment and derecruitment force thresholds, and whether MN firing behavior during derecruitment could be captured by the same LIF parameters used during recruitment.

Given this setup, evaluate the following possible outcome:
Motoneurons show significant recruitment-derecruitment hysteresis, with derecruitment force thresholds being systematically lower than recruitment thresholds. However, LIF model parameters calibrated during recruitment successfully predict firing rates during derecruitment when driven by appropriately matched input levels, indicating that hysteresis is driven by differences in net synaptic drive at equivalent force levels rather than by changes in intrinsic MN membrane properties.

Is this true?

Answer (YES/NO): NO